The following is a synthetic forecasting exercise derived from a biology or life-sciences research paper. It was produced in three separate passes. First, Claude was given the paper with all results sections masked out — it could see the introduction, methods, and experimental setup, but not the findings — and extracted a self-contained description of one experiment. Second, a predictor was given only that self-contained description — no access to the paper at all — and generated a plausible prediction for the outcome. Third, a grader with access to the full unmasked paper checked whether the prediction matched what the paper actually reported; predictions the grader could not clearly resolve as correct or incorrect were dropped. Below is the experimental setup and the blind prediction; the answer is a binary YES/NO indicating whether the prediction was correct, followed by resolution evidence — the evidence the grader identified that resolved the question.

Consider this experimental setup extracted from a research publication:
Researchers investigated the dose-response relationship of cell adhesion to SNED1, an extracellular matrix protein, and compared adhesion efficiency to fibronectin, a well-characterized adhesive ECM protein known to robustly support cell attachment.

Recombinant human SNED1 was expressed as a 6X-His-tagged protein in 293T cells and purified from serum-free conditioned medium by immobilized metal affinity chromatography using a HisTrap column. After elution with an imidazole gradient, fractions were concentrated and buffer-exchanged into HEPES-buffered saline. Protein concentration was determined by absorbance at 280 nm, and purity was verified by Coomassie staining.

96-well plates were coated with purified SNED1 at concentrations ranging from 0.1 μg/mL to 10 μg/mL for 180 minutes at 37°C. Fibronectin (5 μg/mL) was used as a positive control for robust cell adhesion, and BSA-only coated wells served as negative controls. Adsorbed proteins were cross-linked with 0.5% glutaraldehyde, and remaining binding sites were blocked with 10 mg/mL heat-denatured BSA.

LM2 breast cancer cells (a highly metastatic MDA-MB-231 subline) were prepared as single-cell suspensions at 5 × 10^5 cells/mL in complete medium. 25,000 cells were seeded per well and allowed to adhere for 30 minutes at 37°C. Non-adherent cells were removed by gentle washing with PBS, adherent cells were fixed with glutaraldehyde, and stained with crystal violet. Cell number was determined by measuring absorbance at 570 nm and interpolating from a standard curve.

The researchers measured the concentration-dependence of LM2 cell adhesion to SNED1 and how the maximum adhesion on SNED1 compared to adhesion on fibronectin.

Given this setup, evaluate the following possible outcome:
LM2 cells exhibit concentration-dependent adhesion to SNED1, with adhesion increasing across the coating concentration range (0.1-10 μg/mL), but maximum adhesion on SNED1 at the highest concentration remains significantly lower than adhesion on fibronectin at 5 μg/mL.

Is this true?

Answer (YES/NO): NO